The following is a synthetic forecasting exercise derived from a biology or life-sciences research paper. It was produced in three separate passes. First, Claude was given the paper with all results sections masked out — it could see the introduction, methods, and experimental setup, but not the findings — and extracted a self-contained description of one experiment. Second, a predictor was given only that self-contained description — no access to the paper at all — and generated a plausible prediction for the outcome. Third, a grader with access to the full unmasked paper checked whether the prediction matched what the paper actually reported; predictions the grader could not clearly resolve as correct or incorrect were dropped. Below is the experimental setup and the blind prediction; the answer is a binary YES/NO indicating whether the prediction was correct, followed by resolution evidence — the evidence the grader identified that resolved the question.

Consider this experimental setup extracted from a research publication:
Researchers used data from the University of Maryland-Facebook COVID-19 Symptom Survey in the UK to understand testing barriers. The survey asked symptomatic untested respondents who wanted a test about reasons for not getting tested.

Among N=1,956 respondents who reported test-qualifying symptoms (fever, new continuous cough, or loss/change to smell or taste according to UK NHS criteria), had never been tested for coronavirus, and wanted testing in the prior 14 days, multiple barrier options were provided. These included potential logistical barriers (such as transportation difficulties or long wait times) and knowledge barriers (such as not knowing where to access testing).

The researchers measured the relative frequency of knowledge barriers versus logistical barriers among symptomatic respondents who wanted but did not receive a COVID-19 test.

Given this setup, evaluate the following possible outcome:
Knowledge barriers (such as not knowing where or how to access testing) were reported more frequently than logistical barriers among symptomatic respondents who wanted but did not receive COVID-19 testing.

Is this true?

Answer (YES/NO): YES